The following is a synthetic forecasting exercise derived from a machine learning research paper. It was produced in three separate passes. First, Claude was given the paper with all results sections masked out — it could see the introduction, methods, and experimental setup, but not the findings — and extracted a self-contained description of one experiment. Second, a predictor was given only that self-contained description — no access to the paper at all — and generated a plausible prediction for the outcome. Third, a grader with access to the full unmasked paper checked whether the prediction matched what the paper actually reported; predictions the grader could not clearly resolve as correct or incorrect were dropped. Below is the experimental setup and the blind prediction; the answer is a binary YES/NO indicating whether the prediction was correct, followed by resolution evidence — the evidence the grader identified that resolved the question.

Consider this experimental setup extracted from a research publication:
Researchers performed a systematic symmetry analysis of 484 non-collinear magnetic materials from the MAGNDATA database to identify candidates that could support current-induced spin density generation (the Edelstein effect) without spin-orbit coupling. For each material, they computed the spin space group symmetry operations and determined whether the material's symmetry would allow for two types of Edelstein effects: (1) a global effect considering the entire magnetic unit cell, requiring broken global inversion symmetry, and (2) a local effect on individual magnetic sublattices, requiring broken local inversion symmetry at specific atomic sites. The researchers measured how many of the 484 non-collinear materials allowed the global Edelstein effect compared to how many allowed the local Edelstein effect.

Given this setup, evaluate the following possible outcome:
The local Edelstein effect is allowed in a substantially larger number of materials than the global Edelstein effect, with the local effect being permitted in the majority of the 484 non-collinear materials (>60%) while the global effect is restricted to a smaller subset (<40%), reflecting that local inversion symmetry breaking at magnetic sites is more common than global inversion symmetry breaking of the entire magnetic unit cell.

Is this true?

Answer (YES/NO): YES